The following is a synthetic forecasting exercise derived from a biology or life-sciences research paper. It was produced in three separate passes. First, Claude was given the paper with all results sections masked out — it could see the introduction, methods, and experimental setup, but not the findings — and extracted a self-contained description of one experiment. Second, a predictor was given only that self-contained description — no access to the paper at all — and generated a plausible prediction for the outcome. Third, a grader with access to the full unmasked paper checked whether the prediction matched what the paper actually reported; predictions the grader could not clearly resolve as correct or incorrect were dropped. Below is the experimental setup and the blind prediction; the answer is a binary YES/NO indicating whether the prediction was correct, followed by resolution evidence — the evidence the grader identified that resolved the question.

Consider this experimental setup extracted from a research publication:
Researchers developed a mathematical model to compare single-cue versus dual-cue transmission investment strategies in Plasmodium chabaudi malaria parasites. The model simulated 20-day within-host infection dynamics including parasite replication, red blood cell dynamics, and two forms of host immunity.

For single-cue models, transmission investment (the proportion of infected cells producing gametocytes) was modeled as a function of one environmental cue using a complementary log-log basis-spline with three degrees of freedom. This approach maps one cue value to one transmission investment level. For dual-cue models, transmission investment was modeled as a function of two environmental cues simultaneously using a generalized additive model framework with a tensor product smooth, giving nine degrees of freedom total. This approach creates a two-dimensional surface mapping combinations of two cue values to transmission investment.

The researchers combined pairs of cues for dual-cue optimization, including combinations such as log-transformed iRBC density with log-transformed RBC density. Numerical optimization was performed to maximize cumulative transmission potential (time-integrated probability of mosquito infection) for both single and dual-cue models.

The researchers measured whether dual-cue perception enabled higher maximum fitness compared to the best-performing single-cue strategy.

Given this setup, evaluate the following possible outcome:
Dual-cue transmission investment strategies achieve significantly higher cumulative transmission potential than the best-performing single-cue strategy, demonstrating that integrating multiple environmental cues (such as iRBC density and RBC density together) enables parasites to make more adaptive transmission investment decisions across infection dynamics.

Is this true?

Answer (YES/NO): YES